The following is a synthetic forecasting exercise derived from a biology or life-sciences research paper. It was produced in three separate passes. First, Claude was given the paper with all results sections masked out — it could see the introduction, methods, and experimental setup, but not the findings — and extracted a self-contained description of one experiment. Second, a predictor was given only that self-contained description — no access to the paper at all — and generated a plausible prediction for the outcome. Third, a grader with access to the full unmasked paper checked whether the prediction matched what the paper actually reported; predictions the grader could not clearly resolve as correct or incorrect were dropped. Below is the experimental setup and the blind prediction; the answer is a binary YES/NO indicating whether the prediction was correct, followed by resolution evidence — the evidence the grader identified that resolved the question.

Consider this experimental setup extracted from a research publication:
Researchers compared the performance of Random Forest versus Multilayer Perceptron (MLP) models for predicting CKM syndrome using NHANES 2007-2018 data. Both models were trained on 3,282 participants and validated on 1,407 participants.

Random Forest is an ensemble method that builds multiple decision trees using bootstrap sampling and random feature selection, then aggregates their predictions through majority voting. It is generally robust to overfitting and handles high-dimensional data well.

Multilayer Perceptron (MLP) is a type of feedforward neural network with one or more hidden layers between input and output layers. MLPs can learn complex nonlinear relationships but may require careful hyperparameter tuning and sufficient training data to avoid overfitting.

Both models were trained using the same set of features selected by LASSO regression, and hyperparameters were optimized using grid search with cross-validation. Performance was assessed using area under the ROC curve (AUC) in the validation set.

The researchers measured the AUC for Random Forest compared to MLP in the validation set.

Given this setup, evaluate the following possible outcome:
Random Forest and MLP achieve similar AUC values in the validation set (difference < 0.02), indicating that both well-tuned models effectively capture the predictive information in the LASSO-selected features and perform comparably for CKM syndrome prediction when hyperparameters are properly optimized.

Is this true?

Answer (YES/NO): NO